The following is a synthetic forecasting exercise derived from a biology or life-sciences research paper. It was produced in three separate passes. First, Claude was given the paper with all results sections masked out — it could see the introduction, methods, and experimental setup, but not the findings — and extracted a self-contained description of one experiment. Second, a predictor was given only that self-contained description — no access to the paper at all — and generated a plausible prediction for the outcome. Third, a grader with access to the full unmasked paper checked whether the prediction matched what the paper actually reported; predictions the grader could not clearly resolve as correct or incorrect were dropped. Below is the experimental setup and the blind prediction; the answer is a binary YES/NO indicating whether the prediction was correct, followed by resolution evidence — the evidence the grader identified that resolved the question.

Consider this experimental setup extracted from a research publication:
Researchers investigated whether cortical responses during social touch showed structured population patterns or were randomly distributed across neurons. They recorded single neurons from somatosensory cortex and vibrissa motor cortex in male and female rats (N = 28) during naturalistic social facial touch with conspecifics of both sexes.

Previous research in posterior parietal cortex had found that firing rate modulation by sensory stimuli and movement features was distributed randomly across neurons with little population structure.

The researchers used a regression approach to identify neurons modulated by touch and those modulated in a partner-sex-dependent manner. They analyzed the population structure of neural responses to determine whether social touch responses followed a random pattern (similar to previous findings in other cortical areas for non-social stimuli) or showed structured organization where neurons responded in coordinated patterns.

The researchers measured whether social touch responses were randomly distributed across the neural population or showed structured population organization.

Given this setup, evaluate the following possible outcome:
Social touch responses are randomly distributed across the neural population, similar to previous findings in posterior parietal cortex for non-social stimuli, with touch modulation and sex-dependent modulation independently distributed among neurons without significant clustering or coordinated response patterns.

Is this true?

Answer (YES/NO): NO